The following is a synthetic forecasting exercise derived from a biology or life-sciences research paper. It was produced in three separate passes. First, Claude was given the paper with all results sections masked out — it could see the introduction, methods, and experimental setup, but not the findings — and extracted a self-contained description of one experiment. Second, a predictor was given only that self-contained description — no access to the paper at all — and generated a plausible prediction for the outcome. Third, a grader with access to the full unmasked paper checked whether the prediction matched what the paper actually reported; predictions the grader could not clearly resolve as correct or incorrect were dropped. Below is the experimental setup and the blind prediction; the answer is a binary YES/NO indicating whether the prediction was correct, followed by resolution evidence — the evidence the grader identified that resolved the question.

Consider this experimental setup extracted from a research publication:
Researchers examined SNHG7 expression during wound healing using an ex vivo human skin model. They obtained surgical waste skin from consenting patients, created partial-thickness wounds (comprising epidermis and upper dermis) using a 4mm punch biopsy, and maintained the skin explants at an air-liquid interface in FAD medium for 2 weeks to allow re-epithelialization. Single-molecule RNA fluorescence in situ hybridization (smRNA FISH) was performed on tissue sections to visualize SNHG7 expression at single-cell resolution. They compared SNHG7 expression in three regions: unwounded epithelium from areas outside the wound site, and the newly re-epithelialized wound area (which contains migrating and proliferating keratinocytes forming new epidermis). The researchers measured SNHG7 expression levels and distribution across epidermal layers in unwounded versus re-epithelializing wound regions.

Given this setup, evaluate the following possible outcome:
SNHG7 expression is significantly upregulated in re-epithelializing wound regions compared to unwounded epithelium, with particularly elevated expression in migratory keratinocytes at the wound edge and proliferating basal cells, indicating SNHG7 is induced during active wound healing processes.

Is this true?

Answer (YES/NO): YES